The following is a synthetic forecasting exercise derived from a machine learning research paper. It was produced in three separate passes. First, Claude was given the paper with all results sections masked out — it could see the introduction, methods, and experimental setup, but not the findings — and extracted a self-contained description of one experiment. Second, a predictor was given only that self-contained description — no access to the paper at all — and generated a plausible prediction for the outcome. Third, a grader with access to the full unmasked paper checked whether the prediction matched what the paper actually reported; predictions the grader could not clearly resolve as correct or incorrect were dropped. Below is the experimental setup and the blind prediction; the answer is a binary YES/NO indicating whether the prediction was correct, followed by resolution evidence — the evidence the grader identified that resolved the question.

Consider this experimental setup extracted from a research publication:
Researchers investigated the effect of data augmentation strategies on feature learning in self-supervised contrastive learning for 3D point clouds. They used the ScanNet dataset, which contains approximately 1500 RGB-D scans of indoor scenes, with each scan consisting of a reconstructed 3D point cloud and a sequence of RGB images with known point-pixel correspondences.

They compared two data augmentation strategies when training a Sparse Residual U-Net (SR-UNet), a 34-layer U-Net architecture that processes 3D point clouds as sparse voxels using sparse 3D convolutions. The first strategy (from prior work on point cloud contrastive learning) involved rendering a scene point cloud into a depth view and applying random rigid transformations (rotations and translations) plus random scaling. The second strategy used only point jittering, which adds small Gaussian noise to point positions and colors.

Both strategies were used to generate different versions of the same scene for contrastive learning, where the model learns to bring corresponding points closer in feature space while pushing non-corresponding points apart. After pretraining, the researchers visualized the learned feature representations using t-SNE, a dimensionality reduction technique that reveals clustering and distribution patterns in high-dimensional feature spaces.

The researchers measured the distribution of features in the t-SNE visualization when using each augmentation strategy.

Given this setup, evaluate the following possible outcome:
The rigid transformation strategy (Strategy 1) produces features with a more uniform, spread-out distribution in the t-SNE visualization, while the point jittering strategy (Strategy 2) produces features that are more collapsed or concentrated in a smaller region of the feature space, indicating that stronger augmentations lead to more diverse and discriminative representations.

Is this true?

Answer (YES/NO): NO